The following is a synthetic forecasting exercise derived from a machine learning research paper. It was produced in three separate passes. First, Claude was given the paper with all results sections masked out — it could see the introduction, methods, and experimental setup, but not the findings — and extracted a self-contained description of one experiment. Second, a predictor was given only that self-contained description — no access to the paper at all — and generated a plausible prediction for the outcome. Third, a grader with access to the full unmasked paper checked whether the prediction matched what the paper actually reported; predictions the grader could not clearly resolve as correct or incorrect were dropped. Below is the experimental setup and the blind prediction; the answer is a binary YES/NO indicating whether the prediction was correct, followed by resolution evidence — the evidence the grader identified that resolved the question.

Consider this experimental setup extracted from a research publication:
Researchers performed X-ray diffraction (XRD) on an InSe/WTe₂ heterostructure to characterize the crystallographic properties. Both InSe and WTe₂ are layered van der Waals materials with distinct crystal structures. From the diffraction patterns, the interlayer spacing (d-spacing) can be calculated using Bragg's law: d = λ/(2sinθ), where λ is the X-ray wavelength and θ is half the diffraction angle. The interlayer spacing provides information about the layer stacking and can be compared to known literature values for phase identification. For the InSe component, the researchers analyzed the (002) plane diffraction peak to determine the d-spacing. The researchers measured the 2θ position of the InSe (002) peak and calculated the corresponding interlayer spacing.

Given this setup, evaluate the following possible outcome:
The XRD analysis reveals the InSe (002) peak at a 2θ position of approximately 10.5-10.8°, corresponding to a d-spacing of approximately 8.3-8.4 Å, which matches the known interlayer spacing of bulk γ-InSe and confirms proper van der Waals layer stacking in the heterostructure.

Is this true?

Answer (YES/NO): YES